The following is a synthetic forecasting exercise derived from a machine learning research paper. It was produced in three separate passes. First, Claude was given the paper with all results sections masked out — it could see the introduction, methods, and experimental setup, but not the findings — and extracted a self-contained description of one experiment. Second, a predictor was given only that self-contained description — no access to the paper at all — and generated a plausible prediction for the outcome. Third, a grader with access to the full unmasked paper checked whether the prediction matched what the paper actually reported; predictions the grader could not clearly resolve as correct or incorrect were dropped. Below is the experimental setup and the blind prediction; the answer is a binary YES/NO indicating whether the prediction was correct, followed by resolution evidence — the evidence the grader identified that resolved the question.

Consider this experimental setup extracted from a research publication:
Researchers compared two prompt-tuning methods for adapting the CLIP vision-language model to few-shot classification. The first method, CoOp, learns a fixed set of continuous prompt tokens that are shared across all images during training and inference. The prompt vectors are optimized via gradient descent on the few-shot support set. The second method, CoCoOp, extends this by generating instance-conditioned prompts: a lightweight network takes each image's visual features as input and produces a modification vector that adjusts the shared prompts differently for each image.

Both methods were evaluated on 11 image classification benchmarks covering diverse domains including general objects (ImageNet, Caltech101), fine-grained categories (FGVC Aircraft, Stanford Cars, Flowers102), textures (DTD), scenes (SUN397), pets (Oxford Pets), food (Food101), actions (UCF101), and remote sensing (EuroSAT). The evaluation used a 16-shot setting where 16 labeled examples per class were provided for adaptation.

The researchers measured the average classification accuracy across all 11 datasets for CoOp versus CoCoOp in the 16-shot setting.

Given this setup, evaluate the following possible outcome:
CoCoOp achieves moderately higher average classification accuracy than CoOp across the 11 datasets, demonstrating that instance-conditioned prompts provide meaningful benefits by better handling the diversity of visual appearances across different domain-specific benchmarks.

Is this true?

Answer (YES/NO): NO